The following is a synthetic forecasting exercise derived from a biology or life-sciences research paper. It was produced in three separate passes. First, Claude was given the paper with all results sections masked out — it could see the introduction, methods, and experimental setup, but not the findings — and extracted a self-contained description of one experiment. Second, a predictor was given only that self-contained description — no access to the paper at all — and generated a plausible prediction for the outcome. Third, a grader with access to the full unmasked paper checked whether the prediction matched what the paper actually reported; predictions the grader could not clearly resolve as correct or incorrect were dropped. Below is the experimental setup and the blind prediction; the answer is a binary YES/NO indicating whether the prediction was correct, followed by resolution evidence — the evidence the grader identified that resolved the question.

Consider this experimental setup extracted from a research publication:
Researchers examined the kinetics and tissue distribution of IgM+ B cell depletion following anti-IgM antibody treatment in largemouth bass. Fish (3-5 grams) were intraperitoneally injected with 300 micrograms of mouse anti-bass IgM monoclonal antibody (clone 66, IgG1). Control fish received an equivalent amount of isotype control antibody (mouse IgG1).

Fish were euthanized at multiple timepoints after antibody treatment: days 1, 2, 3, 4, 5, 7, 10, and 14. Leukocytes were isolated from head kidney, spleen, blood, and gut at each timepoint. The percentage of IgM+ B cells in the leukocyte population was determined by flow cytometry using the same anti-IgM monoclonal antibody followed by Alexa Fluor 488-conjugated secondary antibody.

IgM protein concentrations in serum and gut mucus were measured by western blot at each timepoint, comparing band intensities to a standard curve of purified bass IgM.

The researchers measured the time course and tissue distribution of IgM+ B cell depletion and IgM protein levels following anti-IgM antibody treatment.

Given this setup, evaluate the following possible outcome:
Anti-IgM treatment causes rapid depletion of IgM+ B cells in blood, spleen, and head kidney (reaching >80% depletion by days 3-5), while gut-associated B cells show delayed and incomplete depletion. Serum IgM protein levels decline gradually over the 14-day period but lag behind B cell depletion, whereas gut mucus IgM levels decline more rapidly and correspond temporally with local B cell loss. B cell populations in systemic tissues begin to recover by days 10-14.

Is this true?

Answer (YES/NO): NO